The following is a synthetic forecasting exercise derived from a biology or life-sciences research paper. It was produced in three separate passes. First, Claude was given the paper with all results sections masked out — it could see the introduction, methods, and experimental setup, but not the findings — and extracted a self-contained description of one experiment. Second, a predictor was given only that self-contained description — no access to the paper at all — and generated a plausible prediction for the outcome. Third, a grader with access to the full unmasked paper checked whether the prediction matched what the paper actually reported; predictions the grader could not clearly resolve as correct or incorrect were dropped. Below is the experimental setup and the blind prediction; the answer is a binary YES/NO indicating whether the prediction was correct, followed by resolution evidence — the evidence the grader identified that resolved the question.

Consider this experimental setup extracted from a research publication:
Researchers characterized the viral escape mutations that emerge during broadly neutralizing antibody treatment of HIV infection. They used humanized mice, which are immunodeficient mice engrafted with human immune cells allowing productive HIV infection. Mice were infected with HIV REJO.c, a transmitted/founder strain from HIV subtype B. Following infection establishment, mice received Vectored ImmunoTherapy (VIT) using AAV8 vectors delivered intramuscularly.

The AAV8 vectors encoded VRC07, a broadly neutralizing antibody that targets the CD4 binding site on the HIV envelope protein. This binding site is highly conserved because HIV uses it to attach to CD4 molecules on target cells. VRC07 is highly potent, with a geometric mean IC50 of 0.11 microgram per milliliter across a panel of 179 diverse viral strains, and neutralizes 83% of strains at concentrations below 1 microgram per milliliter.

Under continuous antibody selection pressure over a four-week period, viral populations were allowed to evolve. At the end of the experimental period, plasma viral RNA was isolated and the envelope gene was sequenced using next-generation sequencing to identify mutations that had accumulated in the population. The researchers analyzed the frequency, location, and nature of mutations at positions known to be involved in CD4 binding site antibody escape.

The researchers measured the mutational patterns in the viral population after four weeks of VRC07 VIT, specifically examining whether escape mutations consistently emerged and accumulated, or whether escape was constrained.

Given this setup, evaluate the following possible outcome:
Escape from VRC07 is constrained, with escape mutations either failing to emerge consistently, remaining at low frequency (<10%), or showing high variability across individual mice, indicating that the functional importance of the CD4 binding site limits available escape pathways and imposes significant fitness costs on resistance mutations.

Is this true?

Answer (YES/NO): NO